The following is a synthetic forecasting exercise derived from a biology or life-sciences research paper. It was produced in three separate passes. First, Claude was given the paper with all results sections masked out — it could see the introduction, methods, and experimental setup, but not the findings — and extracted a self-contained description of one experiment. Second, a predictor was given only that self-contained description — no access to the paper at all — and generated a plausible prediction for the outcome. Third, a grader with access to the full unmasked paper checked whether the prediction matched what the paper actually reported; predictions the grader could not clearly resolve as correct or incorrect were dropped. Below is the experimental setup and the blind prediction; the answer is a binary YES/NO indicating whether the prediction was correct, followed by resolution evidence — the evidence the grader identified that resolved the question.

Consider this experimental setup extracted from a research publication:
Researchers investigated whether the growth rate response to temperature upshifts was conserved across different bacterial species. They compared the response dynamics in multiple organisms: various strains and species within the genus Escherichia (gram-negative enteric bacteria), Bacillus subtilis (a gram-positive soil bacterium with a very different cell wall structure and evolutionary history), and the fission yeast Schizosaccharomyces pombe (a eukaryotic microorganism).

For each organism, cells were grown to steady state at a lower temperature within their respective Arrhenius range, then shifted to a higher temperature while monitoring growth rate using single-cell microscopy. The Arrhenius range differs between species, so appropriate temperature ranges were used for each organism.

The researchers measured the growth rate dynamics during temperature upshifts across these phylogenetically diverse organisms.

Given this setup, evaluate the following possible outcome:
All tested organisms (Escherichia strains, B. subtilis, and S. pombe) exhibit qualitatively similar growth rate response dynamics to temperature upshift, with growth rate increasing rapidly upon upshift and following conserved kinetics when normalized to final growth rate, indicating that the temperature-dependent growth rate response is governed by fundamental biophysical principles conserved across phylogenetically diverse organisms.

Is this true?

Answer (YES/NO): NO